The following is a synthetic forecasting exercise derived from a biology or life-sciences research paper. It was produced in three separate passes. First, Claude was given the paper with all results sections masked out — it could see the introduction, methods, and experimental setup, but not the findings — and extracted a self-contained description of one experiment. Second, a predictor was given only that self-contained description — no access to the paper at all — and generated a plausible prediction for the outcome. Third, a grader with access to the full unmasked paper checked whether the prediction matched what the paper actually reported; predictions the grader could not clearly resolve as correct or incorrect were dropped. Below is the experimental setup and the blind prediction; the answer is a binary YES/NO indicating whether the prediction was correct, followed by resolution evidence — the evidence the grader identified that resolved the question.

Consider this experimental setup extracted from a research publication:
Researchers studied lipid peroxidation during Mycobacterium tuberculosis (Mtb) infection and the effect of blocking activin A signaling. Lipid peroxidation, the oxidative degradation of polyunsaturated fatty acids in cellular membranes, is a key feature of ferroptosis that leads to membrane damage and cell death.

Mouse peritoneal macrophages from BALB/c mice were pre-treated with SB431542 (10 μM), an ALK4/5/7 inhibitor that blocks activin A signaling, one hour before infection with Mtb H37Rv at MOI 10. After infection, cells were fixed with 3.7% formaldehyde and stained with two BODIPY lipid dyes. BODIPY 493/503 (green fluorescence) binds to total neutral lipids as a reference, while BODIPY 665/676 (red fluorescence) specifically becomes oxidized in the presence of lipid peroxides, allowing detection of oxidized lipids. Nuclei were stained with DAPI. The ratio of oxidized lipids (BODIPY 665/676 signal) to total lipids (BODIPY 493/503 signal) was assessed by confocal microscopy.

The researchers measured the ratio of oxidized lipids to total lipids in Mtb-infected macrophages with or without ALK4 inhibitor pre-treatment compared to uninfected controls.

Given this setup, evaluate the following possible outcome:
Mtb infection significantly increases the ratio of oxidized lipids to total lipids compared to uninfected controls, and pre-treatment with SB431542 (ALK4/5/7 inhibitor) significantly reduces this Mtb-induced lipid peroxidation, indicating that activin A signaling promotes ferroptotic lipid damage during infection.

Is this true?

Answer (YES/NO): YES